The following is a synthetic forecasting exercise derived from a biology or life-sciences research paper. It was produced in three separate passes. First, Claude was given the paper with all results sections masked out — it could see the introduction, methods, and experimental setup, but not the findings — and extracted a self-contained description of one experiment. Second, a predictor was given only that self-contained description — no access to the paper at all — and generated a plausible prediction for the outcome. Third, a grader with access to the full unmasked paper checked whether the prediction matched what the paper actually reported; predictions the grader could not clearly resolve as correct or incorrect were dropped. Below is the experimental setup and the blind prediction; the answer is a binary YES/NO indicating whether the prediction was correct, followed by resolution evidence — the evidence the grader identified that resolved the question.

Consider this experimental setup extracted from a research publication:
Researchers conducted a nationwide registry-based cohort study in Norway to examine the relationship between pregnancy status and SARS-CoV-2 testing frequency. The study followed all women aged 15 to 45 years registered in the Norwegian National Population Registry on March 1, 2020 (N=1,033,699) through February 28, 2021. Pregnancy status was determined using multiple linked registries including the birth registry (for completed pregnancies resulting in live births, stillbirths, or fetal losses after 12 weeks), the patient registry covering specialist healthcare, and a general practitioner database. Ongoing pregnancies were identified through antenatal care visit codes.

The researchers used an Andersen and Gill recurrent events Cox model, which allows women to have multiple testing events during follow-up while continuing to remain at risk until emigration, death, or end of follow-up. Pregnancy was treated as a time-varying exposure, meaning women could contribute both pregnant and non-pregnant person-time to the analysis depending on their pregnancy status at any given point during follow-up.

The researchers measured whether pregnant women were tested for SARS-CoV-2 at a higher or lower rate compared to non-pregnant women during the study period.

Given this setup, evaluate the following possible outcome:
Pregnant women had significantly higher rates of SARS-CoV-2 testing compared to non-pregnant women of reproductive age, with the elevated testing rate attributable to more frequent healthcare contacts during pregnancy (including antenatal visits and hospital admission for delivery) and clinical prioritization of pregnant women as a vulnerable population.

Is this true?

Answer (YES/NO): NO